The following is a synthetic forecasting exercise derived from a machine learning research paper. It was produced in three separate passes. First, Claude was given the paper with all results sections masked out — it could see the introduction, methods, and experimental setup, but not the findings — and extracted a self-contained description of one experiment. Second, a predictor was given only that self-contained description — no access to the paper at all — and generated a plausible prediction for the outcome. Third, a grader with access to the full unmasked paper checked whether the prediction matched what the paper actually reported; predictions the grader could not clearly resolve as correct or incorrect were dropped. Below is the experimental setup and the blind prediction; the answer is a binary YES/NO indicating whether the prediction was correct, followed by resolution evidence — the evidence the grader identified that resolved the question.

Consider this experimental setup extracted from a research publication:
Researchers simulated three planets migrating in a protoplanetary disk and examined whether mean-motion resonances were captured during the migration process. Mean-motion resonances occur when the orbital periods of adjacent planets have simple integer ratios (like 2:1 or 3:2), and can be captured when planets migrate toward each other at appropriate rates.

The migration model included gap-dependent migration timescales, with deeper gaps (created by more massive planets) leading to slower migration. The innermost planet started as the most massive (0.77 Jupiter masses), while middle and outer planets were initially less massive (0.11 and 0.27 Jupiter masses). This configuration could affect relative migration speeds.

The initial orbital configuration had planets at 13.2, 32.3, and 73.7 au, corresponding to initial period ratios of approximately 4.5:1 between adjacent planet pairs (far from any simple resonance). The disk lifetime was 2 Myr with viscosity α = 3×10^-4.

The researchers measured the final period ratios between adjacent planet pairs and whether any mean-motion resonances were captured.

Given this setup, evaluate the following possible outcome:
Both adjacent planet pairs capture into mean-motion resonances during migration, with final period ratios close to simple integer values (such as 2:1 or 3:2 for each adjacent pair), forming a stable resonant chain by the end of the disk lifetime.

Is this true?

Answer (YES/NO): NO